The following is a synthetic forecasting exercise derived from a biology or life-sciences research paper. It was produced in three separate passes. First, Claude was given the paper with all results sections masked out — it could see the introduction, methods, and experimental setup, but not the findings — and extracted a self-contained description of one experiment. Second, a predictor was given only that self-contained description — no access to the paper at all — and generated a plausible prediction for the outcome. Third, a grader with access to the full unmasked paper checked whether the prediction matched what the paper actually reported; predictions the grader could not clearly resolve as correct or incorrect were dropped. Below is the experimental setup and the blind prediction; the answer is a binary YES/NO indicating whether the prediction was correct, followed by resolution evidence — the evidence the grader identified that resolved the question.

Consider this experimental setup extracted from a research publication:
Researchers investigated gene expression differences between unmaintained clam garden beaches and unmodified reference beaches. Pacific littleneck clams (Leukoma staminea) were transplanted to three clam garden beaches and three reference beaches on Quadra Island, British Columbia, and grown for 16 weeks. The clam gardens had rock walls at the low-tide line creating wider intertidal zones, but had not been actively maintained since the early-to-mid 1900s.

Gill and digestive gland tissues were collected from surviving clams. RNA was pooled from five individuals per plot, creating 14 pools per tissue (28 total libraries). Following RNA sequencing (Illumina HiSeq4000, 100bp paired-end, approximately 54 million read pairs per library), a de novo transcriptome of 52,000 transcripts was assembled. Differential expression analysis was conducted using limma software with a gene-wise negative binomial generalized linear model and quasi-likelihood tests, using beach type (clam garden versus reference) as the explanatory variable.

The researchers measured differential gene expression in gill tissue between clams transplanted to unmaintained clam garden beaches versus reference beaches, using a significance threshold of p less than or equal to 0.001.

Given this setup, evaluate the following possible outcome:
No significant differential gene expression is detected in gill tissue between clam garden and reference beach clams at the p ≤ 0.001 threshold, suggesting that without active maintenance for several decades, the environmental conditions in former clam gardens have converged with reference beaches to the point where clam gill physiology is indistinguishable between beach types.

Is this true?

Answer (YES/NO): NO